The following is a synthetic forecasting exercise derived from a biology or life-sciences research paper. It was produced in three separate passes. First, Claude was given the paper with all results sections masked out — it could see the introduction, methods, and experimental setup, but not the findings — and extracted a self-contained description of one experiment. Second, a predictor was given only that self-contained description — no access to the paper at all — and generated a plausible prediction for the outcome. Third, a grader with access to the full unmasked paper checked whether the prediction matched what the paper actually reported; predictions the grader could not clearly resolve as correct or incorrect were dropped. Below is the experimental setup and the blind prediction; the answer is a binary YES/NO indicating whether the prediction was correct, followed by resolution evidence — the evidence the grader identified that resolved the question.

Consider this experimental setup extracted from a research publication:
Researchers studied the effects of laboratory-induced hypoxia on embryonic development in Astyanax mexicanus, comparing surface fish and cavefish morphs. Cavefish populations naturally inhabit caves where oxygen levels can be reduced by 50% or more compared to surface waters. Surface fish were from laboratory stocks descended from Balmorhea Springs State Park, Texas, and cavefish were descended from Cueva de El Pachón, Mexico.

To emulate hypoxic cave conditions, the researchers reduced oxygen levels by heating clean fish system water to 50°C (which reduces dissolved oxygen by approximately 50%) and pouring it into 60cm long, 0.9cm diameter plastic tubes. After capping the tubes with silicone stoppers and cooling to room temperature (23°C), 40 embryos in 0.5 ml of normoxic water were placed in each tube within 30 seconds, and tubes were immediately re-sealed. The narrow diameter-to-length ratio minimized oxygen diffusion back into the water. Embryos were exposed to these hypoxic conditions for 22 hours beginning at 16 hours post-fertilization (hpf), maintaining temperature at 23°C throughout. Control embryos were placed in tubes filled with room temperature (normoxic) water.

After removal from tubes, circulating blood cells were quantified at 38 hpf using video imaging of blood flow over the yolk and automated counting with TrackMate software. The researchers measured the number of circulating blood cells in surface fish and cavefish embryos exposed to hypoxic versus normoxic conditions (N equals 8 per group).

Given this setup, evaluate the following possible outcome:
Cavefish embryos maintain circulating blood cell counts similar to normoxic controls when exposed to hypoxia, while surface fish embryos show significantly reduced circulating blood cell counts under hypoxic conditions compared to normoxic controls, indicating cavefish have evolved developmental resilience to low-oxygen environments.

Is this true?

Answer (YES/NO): NO